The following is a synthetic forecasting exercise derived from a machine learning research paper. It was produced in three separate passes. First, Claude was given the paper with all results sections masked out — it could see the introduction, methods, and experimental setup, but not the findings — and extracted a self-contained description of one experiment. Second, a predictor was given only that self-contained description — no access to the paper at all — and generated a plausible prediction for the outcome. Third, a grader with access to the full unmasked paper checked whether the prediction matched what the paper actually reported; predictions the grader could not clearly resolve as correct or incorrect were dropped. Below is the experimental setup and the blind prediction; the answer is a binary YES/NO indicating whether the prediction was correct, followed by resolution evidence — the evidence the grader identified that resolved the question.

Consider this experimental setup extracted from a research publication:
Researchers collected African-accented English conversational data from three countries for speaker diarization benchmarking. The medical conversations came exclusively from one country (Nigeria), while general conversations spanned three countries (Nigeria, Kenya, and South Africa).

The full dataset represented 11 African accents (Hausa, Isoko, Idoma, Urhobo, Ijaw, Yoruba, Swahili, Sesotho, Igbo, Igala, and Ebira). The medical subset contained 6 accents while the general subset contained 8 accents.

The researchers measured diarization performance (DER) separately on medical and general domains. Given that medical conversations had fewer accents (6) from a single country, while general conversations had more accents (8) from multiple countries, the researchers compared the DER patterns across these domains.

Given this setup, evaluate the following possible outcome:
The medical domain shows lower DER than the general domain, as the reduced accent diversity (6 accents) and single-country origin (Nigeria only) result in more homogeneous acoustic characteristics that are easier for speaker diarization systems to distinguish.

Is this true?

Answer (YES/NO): NO